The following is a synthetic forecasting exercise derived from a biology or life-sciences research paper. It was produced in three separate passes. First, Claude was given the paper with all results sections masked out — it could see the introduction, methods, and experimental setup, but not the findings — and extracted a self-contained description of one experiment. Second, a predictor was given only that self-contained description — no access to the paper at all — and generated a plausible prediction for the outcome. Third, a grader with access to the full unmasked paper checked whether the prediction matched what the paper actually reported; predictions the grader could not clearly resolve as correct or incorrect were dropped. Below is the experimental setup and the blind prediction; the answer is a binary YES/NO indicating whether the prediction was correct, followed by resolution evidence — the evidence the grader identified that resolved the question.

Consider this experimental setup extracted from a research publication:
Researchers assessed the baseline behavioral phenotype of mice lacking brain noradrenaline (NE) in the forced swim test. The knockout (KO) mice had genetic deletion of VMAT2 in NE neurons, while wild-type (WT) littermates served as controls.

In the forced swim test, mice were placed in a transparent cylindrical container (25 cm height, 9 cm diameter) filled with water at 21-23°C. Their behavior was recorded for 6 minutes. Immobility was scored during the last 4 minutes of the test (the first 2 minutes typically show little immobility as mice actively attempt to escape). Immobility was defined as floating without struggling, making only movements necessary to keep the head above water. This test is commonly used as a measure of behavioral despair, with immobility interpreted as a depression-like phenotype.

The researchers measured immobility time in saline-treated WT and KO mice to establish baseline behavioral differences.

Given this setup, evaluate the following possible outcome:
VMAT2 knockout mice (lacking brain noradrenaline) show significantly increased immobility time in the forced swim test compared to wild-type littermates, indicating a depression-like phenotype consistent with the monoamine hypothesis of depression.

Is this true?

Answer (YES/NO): NO